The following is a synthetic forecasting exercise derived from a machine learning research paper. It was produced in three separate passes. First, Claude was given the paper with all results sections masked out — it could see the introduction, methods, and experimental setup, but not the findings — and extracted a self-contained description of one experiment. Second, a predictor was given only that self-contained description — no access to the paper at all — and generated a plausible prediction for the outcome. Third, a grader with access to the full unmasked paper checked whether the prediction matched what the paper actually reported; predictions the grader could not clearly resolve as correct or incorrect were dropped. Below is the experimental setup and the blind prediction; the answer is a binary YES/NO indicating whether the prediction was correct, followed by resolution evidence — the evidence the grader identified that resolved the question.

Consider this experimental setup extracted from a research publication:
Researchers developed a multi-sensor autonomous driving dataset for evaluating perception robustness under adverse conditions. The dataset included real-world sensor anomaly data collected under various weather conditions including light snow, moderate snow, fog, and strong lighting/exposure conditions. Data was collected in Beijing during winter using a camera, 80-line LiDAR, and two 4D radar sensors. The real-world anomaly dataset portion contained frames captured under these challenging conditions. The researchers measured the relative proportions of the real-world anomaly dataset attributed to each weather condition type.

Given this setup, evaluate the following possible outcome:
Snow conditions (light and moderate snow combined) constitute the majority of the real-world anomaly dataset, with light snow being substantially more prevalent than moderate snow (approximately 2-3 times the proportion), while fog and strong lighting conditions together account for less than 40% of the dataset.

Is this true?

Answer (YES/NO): NO